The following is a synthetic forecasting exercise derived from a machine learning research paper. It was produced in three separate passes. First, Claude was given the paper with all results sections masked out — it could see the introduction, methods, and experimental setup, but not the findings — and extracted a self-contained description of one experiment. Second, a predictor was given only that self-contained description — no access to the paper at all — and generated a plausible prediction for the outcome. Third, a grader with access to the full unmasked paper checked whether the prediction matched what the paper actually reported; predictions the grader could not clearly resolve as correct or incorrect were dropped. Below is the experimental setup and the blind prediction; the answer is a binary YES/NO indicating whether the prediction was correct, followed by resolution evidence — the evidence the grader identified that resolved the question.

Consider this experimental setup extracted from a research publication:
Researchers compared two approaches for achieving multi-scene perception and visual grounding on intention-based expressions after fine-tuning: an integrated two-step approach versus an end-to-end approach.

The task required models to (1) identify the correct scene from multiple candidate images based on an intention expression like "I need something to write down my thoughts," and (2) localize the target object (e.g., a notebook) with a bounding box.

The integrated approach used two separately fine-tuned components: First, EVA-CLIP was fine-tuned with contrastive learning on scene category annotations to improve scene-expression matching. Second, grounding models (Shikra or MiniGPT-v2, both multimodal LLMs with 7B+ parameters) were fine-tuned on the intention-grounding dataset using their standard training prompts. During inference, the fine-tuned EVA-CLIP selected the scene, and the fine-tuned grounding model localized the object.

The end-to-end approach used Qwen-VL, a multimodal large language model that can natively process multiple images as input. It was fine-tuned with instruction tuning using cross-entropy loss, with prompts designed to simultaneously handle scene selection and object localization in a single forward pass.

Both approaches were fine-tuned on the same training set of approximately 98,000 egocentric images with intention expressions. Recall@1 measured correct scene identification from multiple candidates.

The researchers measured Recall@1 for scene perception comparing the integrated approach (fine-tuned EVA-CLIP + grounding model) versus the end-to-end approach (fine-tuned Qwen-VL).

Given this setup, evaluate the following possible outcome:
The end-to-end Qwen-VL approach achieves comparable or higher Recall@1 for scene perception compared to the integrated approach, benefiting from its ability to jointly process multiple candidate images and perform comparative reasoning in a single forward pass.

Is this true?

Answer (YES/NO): YES